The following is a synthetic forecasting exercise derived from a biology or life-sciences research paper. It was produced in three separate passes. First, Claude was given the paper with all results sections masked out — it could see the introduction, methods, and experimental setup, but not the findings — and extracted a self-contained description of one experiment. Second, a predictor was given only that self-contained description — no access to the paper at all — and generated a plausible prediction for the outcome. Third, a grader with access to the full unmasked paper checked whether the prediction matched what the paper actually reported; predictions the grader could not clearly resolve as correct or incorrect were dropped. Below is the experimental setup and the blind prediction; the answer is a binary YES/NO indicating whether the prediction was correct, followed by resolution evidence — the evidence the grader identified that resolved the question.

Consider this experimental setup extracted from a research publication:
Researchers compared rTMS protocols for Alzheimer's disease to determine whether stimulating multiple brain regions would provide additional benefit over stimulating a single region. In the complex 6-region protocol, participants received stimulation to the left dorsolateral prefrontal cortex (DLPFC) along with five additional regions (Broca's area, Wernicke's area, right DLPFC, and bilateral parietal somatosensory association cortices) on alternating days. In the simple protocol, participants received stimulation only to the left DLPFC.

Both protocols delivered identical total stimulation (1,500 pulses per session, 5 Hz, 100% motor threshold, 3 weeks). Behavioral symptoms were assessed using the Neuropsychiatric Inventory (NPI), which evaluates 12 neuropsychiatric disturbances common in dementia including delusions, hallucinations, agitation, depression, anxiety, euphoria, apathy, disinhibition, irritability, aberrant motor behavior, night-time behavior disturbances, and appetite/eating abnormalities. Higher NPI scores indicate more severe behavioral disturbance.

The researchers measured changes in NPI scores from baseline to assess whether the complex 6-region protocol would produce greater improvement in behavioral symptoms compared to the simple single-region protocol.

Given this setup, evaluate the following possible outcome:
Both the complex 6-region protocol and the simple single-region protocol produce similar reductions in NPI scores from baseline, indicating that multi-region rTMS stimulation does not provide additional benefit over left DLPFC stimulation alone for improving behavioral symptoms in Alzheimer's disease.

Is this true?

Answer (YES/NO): YES